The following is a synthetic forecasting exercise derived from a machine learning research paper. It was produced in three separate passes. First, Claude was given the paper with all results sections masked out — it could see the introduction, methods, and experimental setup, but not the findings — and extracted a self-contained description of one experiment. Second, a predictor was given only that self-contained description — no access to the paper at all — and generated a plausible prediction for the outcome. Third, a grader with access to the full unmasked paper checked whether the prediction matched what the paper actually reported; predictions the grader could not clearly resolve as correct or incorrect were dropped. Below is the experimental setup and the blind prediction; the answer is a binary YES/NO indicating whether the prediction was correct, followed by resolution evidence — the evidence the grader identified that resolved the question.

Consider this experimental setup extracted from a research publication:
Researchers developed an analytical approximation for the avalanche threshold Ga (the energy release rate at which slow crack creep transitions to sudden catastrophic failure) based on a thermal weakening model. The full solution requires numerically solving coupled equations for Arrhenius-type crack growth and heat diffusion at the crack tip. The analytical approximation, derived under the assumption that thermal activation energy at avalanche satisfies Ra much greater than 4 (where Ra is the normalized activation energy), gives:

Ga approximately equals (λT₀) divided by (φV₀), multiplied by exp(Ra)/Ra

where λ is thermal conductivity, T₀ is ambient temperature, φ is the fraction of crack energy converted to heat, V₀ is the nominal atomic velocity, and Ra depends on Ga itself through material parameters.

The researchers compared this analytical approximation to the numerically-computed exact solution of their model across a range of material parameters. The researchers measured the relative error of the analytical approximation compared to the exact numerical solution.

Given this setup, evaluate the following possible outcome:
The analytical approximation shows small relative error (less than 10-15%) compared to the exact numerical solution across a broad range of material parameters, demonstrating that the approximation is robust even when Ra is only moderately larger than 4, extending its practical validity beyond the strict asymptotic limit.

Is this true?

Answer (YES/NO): YES